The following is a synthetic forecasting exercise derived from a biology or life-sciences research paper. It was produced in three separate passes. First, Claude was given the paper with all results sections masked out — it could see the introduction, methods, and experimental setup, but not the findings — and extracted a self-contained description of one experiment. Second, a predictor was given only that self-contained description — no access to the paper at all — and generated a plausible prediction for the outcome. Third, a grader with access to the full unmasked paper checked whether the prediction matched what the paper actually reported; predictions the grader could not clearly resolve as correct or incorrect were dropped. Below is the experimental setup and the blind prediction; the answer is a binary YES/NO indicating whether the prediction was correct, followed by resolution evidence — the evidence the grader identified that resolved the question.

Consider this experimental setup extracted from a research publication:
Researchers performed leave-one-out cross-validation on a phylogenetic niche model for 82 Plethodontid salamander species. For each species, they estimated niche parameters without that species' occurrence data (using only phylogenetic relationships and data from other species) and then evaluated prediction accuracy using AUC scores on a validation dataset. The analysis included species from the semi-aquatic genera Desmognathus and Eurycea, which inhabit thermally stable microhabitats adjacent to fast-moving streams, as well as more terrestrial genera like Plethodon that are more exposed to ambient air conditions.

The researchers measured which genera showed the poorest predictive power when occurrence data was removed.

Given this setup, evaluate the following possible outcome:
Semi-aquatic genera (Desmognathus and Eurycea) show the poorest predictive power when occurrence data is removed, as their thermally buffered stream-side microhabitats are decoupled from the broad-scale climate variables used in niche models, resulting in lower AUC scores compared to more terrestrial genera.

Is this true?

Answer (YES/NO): YES